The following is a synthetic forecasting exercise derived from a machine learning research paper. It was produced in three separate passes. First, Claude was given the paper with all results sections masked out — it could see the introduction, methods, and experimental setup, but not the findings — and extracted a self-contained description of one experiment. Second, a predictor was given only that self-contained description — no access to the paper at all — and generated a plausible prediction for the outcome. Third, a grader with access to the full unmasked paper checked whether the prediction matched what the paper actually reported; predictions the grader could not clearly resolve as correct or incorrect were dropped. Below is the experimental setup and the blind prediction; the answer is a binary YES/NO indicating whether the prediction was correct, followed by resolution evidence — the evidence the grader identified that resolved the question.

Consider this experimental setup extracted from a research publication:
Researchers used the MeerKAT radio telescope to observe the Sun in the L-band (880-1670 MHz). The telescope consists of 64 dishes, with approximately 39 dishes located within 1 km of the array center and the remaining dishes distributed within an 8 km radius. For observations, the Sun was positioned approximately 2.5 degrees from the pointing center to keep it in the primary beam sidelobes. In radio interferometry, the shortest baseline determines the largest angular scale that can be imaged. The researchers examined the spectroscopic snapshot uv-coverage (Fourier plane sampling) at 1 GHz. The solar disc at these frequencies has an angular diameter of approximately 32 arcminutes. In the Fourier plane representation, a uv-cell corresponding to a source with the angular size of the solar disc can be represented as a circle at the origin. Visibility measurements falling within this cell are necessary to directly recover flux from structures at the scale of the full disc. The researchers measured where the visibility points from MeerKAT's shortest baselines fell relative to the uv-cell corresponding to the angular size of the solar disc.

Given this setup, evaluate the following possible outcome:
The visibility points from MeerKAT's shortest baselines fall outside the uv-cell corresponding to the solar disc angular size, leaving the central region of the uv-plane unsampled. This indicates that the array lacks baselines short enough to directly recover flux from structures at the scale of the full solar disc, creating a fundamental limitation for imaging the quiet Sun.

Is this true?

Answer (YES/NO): YES